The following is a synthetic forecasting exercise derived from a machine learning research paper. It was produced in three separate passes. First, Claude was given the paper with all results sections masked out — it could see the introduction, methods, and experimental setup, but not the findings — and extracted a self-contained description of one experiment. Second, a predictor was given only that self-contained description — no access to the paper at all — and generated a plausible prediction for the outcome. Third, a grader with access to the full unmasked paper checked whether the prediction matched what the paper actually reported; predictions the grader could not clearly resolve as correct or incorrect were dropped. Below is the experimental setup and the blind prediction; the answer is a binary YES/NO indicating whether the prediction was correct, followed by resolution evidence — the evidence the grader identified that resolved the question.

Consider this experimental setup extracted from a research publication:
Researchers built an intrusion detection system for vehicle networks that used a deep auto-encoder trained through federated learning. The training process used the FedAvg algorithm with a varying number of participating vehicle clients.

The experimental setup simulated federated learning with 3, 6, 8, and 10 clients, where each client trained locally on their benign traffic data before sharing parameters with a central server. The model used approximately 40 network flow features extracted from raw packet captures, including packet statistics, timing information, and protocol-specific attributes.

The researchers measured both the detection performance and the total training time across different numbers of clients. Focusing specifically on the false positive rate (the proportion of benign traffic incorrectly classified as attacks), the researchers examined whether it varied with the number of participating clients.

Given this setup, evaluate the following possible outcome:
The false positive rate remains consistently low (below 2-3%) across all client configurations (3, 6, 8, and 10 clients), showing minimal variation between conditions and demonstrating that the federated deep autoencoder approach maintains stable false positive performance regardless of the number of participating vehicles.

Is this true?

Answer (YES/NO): NO